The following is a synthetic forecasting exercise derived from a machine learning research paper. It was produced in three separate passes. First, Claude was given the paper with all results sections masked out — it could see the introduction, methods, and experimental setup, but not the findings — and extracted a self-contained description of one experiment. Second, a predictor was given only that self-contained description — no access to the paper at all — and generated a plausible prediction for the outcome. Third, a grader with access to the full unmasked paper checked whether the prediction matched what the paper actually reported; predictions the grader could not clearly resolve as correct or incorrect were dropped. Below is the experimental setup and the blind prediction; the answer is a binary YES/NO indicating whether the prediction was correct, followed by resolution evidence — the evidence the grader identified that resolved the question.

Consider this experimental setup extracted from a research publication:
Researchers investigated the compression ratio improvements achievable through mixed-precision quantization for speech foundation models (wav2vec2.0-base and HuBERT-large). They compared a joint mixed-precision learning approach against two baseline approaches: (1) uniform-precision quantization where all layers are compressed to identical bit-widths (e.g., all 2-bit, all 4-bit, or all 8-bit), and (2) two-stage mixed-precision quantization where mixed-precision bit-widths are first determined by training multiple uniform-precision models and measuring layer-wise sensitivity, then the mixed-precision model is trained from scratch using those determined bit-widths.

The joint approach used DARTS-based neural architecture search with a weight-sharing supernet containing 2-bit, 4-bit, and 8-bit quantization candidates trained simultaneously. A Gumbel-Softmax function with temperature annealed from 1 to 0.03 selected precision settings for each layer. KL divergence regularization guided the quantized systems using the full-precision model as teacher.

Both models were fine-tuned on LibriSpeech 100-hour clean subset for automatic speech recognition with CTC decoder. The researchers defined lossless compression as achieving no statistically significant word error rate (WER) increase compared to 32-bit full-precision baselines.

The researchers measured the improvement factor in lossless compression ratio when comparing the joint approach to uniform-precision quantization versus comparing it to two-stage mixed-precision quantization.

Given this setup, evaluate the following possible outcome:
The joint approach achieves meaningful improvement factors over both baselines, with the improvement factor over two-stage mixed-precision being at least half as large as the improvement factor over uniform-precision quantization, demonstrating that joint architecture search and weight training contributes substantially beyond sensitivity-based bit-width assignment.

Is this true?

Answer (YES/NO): YES